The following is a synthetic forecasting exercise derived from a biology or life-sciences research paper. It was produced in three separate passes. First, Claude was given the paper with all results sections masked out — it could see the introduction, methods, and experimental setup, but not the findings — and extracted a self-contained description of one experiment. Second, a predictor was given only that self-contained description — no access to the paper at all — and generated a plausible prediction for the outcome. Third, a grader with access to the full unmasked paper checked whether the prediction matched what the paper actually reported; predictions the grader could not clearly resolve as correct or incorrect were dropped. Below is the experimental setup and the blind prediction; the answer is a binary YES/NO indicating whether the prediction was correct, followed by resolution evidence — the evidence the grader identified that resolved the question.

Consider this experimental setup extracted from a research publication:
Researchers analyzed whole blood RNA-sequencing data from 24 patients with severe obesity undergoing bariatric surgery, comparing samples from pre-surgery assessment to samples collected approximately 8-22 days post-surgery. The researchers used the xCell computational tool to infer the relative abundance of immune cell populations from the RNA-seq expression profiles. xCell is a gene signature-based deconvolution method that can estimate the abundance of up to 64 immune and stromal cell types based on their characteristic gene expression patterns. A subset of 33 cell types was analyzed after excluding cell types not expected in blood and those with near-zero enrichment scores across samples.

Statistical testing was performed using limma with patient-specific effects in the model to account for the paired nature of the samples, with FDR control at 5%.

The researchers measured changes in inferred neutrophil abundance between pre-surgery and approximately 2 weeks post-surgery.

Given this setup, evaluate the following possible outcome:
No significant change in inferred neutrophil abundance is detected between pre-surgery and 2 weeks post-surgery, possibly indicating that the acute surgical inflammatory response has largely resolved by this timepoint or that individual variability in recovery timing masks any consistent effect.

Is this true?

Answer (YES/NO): YES